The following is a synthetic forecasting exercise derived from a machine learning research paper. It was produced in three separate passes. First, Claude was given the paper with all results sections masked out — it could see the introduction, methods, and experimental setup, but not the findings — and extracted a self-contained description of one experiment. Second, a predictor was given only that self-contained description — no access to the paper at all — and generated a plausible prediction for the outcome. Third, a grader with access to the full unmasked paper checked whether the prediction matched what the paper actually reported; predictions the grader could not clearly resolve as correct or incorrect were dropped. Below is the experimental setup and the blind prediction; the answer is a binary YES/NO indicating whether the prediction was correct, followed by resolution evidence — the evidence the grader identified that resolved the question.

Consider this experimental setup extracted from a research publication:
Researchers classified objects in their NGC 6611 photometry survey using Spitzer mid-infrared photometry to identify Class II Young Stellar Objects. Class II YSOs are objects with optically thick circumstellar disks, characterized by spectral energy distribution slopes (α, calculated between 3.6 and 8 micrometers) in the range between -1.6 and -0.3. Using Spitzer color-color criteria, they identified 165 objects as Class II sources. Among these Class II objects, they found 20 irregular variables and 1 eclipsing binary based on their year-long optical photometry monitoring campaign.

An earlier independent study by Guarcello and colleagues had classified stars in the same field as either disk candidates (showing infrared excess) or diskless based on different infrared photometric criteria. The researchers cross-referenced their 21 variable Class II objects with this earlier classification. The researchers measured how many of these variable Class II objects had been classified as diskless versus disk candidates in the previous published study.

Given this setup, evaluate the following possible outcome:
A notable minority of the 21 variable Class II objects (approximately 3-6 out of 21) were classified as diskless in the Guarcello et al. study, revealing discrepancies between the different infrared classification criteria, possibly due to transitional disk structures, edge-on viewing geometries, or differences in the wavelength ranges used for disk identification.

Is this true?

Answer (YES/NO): NO